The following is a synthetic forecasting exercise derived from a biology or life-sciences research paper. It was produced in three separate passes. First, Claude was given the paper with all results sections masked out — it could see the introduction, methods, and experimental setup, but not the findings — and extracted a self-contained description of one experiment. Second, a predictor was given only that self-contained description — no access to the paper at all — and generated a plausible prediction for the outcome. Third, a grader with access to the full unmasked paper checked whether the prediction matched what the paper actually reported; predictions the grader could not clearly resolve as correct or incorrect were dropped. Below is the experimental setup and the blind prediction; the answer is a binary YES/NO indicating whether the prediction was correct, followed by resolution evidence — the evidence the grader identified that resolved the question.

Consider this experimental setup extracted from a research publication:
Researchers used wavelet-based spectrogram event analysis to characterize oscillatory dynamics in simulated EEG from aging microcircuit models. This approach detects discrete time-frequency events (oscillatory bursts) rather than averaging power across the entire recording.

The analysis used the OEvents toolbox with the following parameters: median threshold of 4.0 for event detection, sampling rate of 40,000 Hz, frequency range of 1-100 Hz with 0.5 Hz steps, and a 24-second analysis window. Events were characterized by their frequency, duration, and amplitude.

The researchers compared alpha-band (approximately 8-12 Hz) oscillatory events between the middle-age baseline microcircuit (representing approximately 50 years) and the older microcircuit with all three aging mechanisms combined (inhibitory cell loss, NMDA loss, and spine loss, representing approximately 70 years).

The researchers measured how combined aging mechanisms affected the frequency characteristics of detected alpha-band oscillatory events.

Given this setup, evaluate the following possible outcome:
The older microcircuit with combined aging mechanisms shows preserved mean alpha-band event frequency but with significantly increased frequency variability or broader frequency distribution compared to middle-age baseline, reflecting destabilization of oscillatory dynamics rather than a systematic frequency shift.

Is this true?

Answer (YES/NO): NO